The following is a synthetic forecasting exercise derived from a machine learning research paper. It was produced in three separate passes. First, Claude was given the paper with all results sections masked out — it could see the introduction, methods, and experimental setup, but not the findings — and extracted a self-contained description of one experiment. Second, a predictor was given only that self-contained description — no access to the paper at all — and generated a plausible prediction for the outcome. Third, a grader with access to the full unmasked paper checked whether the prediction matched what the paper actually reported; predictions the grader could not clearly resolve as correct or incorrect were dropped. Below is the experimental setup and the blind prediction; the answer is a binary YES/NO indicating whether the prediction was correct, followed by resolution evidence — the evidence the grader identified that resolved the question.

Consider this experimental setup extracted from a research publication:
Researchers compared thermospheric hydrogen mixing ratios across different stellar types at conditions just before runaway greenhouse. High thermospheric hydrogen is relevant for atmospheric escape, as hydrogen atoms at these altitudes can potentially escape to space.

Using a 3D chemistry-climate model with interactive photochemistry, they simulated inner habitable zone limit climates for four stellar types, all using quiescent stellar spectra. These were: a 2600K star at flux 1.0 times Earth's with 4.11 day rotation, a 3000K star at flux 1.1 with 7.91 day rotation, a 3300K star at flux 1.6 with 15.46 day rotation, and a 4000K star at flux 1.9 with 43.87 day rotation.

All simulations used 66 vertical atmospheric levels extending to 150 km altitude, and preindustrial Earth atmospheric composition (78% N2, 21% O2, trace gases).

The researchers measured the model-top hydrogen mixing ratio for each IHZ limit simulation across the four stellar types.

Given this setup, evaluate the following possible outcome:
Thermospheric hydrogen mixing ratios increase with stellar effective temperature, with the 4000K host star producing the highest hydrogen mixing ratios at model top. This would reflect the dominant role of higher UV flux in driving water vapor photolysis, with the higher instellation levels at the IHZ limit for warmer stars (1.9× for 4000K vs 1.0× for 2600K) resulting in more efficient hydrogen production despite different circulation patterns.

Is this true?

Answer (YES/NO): NO